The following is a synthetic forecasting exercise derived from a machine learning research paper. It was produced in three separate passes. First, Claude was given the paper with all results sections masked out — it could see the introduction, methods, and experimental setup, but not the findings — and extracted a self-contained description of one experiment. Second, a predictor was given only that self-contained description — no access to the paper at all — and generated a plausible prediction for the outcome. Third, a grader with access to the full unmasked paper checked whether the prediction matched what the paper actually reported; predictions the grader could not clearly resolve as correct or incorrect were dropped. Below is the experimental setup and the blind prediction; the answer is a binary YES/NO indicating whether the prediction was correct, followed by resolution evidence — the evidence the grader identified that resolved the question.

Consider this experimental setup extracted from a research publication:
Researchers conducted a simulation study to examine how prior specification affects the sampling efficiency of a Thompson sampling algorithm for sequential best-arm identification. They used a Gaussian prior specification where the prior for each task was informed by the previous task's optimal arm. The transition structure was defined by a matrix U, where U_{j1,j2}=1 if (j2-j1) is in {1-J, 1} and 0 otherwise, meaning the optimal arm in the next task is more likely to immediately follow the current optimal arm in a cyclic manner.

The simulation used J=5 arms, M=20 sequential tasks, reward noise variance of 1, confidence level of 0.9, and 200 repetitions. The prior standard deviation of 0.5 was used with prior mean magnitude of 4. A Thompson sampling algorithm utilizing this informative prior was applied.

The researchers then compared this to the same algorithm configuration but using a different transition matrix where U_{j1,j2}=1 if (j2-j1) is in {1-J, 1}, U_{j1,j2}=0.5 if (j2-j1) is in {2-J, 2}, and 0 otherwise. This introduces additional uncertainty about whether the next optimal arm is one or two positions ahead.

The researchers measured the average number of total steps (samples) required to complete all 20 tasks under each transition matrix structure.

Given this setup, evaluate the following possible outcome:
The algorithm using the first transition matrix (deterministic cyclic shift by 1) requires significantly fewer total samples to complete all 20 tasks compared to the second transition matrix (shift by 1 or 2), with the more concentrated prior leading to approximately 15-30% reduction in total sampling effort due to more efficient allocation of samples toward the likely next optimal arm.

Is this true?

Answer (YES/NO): NO